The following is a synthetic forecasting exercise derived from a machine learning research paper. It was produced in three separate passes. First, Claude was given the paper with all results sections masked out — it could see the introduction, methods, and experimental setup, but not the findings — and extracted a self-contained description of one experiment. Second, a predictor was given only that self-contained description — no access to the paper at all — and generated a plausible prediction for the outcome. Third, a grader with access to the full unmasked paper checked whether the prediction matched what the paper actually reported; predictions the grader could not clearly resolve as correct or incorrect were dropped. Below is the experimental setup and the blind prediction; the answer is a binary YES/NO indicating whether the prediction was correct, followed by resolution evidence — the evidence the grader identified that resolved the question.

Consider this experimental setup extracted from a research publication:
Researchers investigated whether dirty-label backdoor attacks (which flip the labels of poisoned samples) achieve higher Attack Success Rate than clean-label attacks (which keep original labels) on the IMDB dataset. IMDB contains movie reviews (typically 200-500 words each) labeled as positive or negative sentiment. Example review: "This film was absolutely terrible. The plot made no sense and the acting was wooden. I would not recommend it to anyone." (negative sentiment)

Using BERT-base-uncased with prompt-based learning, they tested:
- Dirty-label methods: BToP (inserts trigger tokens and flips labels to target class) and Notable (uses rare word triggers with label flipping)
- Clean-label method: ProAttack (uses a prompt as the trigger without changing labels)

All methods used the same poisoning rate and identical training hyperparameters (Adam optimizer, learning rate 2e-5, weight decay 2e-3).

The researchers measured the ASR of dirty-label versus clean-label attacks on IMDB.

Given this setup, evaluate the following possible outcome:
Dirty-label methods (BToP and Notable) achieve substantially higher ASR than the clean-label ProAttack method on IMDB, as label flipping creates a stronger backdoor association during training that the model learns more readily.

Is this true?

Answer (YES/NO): NO